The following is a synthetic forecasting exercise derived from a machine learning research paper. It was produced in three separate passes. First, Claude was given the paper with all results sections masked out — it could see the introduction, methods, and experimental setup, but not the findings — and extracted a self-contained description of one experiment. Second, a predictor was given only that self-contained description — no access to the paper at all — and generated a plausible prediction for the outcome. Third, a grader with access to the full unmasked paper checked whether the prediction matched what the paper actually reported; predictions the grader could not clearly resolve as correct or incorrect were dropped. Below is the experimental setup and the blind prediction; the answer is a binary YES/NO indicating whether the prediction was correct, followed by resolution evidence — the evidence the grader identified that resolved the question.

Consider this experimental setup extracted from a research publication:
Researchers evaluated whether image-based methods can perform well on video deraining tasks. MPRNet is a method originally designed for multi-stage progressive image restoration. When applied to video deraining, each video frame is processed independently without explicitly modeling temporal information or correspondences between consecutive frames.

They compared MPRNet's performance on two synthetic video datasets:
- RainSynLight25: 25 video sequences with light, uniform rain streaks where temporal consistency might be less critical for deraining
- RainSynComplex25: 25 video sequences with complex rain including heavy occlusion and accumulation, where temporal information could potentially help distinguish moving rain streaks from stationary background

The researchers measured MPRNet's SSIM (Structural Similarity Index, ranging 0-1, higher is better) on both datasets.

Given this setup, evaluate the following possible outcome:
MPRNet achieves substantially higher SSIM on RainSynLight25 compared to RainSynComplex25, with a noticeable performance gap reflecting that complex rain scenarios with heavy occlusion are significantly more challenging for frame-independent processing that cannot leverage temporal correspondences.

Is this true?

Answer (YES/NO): YES